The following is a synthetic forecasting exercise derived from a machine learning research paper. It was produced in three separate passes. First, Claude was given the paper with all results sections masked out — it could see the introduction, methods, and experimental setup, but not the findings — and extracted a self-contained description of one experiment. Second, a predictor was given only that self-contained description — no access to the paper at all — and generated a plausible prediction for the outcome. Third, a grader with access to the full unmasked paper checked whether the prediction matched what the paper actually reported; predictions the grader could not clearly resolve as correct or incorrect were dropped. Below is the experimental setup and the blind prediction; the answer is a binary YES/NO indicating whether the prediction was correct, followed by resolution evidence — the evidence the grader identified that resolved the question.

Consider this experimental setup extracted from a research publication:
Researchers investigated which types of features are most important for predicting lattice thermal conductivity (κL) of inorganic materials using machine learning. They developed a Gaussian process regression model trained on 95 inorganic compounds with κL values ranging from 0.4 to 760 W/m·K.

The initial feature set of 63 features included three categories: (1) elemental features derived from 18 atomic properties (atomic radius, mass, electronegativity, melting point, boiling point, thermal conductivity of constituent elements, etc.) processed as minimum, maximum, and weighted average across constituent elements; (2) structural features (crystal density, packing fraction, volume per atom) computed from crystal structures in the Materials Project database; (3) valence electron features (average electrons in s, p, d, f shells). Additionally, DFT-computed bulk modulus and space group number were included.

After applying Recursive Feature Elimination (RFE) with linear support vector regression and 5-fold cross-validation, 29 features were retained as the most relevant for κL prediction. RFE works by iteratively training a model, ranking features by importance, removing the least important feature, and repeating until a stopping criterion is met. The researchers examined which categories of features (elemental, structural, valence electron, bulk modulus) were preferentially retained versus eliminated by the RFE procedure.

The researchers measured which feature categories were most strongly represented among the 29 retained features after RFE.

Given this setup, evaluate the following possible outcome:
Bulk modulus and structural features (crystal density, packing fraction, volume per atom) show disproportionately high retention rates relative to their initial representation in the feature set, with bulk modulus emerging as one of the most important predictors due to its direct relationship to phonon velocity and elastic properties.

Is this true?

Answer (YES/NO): NO